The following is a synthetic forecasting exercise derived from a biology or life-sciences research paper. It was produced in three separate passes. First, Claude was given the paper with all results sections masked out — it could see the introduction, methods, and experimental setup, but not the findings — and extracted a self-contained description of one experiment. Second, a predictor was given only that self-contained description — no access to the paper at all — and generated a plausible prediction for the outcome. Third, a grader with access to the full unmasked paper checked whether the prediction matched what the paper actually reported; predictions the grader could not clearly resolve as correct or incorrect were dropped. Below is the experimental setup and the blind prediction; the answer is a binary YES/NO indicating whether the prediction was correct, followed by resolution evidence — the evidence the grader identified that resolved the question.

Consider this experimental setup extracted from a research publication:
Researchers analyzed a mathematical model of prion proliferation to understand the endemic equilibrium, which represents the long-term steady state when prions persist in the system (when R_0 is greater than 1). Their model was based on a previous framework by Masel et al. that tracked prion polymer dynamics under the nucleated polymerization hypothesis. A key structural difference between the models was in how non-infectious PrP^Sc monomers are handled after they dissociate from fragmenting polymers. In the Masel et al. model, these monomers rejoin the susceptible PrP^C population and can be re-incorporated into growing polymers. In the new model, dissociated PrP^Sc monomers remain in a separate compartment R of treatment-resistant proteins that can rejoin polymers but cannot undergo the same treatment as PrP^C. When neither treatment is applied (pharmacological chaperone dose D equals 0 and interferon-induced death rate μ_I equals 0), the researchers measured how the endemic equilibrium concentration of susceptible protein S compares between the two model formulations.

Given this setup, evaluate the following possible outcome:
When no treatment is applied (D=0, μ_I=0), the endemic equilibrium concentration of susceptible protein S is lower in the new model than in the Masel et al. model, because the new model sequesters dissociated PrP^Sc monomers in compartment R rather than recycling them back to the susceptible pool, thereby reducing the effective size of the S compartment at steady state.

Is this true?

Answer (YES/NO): YES